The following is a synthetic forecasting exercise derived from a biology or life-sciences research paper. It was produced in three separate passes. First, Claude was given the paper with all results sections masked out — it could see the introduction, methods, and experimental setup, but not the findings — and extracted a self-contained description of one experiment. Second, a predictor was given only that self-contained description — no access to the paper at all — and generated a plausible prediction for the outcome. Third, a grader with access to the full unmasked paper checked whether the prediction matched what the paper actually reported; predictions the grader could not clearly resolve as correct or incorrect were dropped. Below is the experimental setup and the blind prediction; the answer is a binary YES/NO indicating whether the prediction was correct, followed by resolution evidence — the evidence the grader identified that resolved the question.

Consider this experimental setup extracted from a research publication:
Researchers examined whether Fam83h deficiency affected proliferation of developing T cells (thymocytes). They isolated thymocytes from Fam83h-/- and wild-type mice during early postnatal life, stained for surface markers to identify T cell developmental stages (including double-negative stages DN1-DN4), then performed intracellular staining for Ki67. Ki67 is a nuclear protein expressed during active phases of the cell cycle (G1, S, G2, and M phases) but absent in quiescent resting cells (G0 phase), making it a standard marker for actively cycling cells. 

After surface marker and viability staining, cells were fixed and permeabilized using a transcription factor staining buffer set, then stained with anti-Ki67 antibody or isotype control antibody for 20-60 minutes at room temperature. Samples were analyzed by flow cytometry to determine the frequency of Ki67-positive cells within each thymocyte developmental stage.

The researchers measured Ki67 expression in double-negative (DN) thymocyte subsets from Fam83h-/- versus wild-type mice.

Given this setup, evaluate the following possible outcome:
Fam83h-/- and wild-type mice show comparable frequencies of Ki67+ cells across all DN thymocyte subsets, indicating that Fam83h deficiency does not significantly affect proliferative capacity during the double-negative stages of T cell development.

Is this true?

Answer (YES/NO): NO